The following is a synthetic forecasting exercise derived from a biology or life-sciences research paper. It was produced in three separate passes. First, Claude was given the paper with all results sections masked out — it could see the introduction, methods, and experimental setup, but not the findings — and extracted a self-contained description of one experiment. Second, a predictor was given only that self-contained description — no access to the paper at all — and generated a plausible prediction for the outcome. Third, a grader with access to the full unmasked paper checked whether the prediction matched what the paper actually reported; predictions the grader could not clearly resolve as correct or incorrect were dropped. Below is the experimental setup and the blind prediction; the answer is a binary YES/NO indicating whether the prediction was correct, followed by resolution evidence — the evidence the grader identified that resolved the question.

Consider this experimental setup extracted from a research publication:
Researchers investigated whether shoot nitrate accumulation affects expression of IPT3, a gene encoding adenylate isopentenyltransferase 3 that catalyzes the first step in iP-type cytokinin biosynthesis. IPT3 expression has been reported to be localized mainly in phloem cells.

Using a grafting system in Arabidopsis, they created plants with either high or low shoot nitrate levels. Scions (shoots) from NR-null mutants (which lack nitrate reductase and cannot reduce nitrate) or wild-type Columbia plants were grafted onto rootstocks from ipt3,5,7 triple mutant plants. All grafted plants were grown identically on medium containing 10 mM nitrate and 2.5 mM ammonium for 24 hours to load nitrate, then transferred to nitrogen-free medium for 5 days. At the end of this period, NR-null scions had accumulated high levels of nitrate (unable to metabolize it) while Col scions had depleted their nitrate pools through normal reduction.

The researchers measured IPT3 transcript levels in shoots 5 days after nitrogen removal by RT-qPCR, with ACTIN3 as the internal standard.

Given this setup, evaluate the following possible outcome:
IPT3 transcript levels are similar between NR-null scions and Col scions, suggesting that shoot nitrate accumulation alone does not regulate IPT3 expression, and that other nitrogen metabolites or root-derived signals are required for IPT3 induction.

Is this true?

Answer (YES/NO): NO